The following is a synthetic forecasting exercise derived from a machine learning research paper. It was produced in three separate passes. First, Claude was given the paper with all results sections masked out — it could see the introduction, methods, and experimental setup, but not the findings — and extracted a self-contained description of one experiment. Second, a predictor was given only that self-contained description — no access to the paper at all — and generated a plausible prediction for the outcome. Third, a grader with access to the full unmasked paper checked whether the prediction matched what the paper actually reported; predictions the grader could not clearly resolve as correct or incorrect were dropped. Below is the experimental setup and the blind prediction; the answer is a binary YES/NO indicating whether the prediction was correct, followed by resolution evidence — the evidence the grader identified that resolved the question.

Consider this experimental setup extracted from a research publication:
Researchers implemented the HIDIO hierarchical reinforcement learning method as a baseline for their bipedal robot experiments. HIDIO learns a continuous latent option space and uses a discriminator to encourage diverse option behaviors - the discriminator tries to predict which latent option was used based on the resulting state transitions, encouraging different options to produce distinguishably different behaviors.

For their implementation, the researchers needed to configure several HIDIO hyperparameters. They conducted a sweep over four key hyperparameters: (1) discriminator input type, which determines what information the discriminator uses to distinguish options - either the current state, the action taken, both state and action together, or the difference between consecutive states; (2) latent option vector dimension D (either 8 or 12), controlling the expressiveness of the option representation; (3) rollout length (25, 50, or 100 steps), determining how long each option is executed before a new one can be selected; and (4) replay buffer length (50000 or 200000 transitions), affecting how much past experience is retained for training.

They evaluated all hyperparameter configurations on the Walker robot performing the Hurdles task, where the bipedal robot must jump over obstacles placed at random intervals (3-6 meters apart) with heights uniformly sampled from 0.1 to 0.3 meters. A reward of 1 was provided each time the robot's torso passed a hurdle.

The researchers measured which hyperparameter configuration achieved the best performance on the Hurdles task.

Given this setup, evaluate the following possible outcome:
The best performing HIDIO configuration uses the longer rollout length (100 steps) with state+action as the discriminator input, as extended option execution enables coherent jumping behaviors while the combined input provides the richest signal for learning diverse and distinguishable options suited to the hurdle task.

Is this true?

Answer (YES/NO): NO